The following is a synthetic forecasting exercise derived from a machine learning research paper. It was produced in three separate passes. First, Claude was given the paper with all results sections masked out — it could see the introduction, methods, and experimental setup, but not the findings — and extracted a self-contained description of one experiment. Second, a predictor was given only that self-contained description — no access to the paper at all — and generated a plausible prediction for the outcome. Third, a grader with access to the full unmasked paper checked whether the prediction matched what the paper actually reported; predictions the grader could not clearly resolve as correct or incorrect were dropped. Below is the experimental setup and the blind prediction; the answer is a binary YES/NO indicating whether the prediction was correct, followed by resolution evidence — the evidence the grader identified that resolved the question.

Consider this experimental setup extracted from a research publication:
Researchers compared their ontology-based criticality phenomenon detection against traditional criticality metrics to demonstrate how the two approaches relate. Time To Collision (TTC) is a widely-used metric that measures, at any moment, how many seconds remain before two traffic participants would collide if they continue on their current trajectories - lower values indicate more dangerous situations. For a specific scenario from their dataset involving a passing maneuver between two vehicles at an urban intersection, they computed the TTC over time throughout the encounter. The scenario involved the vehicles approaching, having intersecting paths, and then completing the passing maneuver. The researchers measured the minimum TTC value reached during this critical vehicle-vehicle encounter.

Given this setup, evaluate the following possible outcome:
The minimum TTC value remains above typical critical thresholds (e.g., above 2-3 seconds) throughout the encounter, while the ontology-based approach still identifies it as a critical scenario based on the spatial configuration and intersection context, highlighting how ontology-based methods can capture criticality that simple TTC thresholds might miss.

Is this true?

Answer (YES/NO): NO